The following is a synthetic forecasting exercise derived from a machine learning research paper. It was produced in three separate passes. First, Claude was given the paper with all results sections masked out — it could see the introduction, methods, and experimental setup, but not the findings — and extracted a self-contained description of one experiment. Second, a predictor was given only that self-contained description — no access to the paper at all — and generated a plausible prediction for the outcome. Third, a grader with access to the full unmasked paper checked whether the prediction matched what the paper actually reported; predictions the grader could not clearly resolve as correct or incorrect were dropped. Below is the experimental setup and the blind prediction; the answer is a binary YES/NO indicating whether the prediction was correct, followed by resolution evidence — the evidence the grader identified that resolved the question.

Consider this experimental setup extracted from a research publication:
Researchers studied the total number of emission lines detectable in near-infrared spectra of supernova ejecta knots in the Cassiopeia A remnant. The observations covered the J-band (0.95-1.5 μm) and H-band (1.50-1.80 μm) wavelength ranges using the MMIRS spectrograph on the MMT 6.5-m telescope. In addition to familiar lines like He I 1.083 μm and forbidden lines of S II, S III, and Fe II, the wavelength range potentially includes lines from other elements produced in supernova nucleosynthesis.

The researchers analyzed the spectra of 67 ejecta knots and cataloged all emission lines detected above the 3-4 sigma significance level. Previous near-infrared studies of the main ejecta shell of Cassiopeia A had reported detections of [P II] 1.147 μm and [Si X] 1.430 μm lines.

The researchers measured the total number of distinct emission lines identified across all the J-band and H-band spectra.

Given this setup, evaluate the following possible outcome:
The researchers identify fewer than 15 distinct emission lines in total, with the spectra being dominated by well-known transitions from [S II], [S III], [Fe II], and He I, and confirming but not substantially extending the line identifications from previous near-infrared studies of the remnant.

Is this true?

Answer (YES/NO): NO